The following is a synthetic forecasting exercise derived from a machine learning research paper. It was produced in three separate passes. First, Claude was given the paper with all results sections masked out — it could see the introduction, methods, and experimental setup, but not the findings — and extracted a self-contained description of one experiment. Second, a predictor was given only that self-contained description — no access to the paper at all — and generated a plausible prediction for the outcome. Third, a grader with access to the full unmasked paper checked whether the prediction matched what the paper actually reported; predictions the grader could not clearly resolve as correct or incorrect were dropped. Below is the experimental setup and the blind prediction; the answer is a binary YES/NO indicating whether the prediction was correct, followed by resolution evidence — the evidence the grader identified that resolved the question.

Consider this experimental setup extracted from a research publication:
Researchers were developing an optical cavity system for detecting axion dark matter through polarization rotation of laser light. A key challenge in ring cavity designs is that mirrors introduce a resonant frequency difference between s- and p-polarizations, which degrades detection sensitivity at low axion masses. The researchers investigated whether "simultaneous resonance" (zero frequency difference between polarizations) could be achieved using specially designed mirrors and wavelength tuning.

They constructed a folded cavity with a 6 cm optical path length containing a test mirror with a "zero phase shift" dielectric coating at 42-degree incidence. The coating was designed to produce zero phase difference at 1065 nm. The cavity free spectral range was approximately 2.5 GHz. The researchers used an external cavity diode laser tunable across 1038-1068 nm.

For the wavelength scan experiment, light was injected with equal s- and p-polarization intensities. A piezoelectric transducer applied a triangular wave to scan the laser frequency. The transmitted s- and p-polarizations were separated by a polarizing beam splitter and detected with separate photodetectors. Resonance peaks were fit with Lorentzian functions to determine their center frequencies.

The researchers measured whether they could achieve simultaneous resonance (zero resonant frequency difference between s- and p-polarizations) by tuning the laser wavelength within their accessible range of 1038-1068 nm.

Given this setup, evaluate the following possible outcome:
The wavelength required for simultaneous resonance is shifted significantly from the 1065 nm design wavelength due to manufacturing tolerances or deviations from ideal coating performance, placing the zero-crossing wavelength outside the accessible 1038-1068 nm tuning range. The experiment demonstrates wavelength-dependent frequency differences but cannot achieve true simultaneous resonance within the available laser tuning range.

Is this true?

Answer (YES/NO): NO